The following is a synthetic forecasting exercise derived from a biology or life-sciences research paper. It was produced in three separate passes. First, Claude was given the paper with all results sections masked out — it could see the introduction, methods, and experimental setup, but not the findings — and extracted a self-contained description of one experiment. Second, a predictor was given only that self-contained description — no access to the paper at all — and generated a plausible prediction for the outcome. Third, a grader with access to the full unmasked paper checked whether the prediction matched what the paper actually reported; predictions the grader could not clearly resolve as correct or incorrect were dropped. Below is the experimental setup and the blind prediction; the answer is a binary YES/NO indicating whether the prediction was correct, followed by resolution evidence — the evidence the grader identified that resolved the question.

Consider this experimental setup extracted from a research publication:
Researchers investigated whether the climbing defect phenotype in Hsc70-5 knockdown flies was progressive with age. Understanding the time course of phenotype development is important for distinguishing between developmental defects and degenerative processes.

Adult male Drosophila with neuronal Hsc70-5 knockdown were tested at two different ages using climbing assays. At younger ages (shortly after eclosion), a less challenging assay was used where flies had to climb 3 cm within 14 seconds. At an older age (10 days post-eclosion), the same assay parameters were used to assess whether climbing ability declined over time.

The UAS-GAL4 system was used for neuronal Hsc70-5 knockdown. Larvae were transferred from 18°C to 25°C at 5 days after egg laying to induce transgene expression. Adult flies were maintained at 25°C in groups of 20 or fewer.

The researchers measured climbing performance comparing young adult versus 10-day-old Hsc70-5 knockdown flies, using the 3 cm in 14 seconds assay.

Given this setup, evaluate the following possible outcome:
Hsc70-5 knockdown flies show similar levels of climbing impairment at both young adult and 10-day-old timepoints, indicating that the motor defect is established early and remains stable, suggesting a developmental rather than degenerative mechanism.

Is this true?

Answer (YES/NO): NO